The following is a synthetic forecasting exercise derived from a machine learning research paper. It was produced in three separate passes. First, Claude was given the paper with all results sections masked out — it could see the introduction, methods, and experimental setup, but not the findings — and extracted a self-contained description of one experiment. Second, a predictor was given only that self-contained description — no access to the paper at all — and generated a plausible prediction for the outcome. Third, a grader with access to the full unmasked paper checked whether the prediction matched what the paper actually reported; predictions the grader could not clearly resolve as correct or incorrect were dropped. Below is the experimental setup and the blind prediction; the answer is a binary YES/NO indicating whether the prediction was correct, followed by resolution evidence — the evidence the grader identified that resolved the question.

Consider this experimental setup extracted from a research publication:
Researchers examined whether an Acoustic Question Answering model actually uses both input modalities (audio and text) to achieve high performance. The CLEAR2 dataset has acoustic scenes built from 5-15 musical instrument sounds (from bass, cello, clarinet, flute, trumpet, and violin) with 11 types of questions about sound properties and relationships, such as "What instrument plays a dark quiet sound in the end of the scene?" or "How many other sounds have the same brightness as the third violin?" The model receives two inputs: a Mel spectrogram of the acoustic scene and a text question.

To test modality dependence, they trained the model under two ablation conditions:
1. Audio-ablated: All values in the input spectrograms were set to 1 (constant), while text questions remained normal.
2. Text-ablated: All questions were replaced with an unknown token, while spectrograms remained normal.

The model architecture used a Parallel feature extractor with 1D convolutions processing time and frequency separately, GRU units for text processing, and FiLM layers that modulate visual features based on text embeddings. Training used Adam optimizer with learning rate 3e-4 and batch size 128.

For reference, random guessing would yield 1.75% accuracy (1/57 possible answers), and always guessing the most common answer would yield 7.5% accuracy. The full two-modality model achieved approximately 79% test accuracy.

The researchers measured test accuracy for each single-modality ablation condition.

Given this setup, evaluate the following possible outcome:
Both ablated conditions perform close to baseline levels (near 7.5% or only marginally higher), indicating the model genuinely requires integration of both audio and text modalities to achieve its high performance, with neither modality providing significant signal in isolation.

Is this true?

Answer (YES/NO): NO